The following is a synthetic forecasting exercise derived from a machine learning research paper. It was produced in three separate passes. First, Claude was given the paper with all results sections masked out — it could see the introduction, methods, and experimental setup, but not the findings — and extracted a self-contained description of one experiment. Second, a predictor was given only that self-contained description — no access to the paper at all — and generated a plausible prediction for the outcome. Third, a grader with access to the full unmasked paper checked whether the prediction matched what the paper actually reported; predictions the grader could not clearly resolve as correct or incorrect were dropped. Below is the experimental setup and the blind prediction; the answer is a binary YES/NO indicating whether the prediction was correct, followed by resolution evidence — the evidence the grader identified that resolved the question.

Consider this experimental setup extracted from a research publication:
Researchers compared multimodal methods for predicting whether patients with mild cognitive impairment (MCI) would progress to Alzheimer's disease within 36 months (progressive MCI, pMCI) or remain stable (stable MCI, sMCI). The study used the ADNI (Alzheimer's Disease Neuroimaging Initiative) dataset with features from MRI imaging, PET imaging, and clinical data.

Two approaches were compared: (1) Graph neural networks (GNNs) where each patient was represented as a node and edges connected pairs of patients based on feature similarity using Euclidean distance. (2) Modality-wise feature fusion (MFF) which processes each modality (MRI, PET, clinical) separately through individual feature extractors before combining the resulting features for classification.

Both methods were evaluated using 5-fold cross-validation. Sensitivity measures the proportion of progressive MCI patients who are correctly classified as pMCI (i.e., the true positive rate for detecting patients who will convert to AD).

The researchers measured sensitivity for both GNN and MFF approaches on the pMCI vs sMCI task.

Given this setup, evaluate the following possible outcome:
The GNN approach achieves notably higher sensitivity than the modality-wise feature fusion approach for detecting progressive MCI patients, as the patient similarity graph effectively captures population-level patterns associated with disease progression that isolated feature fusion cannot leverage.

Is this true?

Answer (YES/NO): NO